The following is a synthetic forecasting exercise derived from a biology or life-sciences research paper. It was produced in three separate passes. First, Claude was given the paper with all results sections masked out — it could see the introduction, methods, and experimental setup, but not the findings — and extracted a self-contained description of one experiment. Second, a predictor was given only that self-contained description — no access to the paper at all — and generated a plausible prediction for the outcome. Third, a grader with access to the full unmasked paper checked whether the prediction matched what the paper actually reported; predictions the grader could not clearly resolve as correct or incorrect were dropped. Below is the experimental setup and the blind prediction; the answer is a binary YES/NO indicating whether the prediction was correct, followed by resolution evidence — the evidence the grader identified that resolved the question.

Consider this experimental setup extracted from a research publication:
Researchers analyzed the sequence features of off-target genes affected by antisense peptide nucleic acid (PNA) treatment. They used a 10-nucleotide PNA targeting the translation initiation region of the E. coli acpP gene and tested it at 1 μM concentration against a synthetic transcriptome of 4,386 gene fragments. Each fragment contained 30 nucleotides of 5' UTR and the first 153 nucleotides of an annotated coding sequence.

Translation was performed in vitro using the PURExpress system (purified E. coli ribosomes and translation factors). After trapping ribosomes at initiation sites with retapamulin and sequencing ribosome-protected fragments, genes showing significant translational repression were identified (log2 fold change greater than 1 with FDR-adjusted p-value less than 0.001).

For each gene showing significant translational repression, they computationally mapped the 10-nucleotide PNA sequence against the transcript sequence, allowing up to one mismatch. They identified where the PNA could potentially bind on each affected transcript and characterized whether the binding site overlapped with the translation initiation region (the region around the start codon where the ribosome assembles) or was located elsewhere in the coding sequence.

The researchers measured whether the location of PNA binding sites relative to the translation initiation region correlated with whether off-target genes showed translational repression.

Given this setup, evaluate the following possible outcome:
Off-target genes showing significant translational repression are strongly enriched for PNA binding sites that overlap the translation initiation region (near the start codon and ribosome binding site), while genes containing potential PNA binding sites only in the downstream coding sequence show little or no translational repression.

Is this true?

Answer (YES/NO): YES